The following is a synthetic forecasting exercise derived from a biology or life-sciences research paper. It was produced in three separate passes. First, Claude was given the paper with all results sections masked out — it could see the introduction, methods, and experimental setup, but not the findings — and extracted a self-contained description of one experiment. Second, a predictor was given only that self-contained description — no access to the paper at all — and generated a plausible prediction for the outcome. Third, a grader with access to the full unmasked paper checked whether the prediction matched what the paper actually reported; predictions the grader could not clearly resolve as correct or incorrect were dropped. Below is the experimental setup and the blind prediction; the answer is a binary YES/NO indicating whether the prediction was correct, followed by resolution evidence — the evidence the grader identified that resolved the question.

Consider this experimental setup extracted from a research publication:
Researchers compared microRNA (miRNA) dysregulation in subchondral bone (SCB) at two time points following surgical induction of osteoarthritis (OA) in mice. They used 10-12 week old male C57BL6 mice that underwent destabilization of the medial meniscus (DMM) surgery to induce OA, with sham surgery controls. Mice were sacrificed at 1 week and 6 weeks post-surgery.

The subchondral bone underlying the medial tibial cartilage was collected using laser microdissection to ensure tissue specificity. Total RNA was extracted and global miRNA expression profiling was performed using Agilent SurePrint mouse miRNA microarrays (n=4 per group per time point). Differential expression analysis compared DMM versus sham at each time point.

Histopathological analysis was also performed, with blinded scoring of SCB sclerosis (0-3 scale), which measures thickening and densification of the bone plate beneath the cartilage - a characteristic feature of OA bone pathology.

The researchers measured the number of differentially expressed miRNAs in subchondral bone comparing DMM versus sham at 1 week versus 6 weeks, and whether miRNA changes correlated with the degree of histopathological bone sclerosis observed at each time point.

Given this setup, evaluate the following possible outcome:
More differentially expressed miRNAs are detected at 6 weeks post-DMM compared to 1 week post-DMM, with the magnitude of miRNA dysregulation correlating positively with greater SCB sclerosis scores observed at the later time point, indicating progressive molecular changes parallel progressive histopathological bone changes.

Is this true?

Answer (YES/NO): NO